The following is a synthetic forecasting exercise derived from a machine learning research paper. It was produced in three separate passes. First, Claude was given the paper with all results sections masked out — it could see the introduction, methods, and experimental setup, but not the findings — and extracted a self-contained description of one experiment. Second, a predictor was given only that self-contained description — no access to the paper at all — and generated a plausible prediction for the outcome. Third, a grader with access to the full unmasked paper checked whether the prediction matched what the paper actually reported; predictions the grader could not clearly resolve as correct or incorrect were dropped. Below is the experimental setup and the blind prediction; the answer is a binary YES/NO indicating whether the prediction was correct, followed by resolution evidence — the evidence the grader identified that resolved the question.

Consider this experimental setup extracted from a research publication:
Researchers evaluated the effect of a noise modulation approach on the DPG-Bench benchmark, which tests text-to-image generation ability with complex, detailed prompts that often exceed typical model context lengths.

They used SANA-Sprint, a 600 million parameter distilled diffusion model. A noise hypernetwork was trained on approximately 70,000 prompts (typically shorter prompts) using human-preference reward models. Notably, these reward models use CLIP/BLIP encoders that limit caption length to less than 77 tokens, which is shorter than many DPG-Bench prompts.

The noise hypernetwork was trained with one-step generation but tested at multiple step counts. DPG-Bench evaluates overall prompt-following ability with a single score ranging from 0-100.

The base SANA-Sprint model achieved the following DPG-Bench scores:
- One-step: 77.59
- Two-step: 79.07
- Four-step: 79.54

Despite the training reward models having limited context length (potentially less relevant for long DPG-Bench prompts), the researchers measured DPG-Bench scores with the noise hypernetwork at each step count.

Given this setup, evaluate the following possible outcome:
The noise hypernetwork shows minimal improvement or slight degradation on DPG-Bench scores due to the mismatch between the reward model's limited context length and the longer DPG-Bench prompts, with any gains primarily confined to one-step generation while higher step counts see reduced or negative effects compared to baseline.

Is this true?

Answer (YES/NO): NO